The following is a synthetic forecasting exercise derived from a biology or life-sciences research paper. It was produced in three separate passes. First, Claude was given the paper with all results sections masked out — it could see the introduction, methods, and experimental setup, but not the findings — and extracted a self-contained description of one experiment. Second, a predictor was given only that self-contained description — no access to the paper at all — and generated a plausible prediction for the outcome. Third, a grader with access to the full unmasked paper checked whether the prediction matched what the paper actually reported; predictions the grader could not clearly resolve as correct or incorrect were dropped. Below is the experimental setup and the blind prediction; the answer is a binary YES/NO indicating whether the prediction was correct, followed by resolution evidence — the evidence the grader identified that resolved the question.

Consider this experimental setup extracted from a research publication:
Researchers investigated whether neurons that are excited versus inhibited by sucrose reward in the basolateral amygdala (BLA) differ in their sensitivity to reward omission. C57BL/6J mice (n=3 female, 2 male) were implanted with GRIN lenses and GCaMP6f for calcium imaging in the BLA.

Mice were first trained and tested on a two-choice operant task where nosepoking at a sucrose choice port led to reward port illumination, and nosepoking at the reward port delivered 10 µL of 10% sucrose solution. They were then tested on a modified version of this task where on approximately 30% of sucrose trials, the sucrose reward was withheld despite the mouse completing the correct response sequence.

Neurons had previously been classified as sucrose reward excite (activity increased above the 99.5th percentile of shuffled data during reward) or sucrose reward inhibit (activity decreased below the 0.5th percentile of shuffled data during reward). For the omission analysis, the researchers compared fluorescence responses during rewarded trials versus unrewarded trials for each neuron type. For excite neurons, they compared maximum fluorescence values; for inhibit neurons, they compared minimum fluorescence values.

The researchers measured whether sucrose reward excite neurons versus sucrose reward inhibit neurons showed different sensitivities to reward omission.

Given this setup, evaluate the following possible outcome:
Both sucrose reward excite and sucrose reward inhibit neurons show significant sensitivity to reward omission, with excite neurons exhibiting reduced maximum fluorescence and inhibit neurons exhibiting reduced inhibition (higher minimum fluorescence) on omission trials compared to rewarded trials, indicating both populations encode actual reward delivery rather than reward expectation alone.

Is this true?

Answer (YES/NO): YES